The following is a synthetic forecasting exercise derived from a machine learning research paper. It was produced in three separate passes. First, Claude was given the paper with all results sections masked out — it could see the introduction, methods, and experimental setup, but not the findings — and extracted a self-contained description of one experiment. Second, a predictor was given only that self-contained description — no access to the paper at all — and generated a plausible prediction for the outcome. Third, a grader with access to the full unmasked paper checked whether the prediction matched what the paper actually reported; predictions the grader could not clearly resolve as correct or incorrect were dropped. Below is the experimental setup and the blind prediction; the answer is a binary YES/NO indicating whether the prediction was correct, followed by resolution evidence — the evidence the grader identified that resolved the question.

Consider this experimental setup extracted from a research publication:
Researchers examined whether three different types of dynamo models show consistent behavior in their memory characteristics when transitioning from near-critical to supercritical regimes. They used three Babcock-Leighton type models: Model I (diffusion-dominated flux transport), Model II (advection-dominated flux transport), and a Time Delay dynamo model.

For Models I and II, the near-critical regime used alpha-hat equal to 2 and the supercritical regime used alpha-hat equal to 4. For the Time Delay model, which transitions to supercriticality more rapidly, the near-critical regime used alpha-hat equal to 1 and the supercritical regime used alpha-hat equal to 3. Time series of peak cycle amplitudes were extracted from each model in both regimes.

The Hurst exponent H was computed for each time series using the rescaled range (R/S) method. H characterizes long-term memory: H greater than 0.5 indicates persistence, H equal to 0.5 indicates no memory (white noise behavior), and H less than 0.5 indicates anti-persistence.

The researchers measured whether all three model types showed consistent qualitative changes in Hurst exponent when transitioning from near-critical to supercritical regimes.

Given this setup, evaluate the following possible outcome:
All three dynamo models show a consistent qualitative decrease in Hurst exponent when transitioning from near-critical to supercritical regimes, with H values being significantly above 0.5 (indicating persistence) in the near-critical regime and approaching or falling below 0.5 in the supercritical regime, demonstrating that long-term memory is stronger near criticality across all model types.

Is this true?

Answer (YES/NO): NO